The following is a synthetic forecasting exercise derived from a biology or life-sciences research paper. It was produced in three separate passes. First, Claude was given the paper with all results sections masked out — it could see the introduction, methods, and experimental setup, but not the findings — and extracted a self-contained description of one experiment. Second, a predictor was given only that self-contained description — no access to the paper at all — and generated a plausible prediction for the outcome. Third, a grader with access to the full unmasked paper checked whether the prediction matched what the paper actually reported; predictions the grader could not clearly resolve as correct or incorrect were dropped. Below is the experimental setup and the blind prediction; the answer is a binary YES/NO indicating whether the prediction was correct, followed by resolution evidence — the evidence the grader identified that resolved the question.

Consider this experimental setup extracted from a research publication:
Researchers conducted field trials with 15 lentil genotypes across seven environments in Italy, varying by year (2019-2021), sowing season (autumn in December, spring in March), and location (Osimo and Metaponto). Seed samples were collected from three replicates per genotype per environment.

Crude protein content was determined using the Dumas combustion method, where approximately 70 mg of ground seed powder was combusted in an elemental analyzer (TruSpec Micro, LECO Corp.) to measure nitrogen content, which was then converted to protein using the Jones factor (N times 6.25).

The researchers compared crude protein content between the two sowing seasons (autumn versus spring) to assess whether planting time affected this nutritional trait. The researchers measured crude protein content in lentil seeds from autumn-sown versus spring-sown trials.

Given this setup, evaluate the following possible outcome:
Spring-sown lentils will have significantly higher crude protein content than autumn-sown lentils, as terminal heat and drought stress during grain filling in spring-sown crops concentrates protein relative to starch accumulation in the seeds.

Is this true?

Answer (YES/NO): NO